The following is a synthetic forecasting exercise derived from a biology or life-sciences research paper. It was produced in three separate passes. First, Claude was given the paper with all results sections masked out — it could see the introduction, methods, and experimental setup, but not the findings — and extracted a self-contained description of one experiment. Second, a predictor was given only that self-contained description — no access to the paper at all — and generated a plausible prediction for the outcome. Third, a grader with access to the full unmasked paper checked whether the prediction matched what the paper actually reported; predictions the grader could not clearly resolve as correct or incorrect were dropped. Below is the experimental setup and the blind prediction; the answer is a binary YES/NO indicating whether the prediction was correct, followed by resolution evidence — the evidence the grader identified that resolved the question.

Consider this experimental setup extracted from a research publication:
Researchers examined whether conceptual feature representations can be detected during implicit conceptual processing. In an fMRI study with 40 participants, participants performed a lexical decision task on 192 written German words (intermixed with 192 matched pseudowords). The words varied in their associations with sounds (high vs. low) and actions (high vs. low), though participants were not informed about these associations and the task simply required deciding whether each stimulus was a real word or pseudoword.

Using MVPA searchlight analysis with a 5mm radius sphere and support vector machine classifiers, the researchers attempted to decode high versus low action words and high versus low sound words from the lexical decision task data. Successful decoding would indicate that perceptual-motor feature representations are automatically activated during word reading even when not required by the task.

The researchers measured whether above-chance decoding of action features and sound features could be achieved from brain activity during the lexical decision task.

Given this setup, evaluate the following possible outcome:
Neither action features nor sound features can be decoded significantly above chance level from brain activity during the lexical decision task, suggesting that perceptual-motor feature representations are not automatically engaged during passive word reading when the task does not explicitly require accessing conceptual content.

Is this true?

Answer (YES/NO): YES